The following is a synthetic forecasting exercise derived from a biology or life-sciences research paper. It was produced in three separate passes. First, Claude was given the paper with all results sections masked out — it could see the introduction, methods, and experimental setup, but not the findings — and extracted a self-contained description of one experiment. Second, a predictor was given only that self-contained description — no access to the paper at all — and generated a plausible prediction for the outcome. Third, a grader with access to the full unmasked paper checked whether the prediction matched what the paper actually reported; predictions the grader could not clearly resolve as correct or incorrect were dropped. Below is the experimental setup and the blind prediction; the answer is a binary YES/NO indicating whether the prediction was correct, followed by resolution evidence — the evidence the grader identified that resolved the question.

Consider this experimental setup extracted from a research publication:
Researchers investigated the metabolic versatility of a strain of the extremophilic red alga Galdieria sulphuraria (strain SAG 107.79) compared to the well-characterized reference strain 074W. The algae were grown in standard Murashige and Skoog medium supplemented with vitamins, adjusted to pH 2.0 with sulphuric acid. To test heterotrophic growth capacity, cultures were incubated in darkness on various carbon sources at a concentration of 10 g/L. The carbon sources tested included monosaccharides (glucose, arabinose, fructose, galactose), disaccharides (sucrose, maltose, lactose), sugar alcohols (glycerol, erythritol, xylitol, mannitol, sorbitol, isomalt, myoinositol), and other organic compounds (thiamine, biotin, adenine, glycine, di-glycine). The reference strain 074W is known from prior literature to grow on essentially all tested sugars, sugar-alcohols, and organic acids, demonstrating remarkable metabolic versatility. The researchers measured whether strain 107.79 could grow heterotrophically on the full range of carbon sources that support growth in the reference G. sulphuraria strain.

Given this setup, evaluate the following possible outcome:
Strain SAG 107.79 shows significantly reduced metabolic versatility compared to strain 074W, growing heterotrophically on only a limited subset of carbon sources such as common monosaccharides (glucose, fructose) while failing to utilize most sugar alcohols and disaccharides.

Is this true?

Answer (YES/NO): NO